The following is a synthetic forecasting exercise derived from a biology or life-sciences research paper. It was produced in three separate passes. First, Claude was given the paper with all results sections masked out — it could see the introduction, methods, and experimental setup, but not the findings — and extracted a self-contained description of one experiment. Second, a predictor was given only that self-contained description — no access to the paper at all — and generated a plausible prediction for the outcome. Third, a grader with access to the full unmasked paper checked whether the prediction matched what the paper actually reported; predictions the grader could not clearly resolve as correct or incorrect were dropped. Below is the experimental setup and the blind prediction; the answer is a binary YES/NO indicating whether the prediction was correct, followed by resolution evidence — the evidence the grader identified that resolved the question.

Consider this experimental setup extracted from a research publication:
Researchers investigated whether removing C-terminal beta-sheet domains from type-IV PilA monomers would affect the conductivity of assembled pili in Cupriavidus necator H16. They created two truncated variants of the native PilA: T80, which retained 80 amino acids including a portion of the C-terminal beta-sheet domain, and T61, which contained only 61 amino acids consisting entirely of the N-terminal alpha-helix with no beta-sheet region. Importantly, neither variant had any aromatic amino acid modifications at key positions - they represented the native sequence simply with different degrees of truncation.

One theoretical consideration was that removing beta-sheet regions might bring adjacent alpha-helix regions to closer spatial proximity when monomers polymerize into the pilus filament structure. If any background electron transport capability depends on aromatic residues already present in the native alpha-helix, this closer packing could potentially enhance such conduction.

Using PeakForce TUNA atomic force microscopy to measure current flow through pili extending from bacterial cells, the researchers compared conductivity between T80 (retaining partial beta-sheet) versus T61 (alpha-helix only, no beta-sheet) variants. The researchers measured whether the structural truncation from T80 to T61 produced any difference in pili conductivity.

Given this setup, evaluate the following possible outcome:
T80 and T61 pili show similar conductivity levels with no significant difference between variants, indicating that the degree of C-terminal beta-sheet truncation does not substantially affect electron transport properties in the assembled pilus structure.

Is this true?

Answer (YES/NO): NO